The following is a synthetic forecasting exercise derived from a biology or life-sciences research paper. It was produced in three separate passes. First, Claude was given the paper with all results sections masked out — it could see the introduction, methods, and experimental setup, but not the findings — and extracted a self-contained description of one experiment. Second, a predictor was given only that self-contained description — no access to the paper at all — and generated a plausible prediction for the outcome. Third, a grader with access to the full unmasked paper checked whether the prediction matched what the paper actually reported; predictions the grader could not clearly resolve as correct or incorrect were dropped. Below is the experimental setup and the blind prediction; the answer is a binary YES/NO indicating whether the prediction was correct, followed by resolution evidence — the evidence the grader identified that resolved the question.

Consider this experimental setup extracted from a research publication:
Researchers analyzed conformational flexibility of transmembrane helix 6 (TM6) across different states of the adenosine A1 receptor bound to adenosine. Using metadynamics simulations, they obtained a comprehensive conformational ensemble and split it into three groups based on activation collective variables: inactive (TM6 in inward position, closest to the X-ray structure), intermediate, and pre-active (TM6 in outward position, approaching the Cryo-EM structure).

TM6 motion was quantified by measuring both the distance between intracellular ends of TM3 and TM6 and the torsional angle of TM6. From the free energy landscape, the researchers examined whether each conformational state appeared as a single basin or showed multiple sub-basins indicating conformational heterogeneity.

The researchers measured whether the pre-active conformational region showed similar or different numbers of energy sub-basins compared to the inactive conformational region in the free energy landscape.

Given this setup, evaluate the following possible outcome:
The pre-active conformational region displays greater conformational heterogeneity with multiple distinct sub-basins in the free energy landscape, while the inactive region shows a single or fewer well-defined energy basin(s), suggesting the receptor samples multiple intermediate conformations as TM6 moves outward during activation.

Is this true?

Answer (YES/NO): YES